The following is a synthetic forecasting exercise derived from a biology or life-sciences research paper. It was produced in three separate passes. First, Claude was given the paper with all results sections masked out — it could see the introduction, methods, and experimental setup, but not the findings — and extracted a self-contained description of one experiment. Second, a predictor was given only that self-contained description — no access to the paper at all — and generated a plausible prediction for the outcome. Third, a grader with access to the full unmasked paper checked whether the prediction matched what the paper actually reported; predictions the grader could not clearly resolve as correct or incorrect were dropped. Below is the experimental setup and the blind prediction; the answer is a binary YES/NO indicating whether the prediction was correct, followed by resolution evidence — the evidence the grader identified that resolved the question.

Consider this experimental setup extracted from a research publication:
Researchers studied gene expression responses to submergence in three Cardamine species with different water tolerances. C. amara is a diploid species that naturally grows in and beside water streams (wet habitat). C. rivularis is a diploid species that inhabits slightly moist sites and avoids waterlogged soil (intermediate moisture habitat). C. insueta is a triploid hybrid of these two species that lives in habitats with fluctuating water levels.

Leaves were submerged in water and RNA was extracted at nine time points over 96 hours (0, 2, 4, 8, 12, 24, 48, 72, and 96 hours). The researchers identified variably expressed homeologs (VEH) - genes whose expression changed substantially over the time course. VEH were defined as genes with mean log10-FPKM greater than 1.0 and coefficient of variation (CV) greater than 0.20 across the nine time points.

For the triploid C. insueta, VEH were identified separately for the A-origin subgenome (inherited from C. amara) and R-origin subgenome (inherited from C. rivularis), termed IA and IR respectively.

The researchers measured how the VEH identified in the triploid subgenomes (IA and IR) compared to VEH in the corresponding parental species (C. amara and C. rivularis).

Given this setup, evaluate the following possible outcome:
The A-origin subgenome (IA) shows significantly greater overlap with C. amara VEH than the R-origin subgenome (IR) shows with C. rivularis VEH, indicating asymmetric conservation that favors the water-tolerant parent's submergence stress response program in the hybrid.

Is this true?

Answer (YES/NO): NO